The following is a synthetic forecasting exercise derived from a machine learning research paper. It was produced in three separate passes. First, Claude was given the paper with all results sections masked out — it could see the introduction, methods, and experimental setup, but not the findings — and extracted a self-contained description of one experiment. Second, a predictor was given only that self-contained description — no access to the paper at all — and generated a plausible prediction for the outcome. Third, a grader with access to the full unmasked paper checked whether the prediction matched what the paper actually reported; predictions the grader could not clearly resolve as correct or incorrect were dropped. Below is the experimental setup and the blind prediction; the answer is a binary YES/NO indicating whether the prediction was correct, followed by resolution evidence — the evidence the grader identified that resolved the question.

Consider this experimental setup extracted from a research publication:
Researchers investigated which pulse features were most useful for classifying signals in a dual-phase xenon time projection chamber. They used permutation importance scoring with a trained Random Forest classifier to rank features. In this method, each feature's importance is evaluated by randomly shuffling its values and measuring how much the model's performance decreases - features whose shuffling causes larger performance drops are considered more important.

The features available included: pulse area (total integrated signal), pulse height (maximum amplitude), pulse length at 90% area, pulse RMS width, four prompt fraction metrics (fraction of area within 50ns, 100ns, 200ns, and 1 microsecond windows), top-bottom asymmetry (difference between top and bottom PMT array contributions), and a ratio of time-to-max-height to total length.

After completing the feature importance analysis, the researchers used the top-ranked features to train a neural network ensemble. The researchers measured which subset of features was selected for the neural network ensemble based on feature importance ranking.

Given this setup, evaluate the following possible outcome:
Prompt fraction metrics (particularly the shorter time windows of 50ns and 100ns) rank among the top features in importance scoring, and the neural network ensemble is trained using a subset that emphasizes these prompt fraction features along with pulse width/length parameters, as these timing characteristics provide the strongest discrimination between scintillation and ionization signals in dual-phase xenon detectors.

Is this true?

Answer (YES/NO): NO